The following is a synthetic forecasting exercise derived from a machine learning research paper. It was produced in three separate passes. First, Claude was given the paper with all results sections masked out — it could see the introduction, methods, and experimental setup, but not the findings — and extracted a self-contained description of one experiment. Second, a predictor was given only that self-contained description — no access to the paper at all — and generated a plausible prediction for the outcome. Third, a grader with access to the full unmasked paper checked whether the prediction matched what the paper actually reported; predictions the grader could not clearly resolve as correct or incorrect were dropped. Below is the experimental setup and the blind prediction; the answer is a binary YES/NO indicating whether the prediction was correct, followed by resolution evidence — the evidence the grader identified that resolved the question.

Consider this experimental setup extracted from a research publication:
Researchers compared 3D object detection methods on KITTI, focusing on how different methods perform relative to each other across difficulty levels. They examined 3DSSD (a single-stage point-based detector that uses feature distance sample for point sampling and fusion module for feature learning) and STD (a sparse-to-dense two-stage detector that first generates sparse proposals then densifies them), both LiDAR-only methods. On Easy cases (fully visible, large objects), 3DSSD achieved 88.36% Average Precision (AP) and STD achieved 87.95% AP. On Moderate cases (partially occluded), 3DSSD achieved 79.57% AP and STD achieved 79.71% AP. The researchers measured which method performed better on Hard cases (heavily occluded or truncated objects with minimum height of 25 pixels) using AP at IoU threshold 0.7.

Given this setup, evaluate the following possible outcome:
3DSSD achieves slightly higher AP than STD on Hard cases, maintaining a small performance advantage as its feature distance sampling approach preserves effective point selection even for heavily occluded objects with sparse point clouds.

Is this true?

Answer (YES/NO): NO